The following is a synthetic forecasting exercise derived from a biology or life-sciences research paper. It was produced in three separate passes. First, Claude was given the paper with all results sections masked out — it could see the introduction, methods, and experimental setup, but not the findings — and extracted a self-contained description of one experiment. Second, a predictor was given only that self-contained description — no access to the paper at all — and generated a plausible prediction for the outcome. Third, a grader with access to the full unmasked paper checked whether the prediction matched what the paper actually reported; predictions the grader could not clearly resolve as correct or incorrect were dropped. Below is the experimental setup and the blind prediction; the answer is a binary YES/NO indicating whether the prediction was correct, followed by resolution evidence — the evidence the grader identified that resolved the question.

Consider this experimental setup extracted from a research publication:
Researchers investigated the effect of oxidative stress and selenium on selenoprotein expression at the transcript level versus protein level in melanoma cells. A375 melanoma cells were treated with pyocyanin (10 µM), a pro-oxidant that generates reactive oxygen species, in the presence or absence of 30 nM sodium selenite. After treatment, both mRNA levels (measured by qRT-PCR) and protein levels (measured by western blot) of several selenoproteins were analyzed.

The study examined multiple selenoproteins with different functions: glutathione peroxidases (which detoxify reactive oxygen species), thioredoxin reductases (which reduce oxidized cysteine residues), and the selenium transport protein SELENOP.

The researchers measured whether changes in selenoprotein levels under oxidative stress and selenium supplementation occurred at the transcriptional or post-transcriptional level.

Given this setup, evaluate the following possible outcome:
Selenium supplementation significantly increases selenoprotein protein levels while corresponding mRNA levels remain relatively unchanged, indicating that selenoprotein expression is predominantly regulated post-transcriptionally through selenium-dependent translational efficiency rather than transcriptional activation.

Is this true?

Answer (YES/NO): YES